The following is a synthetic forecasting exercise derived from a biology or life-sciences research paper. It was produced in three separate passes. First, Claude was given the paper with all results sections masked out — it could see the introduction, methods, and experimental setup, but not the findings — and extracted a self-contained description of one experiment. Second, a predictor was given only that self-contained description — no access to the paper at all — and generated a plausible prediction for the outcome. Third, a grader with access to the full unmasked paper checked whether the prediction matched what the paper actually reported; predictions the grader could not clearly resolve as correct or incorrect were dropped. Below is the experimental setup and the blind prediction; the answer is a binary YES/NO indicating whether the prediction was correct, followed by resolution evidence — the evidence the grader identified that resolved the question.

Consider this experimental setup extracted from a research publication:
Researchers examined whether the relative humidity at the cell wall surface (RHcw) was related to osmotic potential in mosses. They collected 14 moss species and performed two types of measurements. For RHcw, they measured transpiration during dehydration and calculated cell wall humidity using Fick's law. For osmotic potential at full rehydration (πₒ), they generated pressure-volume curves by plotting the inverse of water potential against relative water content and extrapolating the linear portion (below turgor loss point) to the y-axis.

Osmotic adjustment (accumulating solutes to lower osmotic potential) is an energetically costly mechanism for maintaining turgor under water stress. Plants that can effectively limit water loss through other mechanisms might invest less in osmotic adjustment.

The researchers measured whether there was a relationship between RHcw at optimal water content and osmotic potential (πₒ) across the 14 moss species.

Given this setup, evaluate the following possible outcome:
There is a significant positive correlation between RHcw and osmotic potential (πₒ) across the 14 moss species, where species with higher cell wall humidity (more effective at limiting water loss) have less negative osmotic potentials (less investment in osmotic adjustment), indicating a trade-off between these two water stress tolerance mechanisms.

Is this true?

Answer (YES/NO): NO